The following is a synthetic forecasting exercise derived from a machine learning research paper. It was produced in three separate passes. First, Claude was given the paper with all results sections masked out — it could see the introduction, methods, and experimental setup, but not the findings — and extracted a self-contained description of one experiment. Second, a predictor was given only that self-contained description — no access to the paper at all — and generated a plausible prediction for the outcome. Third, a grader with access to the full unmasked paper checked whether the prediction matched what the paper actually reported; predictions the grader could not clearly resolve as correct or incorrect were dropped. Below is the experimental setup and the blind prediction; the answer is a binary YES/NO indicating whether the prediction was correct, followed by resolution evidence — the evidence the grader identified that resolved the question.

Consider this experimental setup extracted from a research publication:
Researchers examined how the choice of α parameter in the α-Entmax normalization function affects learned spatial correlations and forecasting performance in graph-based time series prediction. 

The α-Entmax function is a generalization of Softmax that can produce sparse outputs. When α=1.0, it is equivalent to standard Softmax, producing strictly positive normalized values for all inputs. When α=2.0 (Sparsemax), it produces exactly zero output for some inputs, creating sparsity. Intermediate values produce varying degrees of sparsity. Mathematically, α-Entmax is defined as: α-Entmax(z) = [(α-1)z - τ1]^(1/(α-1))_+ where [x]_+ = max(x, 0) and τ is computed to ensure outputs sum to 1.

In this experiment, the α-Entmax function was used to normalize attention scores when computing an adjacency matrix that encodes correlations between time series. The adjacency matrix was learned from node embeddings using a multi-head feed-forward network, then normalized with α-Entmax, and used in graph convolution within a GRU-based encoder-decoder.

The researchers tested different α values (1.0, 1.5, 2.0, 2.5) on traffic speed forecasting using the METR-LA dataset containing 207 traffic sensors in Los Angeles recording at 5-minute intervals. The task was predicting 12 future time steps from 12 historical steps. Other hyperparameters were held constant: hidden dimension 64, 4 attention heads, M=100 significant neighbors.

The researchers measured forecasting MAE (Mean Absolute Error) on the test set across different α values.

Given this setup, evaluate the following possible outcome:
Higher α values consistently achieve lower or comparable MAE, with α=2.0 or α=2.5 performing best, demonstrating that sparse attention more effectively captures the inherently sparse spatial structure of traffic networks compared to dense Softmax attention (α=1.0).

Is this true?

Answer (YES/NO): NO